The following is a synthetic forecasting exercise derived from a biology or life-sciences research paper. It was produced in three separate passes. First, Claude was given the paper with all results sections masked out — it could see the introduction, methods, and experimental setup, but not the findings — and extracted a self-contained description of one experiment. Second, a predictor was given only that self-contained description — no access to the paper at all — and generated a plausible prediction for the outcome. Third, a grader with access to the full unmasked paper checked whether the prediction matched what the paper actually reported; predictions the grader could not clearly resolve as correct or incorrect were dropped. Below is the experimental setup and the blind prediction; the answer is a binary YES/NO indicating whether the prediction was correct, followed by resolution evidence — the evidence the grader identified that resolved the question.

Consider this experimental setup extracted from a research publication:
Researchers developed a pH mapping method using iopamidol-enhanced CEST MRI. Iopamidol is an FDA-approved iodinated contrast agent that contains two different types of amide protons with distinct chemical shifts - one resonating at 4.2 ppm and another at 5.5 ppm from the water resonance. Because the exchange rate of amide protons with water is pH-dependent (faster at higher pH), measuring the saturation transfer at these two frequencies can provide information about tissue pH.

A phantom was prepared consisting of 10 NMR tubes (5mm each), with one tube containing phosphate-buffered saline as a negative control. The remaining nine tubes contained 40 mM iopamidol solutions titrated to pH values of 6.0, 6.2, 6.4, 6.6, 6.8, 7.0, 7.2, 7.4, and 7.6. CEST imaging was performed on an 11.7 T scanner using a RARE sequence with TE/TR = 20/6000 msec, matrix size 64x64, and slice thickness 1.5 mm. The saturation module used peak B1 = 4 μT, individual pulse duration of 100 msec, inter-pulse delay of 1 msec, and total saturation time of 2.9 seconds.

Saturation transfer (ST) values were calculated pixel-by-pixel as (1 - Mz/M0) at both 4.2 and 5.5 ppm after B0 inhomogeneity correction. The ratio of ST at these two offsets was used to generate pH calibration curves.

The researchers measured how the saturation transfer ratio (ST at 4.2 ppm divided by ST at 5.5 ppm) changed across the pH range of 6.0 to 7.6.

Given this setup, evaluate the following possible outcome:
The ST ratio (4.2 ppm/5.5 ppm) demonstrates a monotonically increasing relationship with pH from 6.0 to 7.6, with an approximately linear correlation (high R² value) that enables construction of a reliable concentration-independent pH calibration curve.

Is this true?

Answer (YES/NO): NO